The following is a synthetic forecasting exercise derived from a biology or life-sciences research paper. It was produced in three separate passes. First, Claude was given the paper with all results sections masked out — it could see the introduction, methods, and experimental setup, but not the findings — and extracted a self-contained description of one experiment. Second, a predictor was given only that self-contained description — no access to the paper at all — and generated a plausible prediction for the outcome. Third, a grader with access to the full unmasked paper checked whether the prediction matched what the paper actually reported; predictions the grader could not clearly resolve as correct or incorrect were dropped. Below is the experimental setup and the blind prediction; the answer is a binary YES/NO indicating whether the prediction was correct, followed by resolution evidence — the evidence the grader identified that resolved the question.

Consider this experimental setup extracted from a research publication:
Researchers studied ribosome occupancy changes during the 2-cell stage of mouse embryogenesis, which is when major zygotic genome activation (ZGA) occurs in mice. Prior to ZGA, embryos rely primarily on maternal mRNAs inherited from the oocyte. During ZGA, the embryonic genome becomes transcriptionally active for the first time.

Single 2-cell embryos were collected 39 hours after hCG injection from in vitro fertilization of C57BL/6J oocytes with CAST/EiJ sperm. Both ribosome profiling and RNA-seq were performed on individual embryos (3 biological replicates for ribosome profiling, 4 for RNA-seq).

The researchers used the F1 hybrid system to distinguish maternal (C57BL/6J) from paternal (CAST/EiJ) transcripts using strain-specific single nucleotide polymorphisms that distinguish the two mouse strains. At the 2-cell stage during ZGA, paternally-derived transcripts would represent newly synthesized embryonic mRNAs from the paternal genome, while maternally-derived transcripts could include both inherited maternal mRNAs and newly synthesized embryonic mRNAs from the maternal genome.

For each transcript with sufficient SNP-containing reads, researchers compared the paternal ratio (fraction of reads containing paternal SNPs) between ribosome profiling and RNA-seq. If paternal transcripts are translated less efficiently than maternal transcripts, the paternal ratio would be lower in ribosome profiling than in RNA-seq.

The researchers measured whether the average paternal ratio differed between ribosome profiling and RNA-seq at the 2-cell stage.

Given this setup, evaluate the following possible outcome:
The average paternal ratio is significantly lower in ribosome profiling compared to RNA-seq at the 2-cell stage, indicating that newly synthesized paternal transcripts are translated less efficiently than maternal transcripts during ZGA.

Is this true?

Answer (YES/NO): NO